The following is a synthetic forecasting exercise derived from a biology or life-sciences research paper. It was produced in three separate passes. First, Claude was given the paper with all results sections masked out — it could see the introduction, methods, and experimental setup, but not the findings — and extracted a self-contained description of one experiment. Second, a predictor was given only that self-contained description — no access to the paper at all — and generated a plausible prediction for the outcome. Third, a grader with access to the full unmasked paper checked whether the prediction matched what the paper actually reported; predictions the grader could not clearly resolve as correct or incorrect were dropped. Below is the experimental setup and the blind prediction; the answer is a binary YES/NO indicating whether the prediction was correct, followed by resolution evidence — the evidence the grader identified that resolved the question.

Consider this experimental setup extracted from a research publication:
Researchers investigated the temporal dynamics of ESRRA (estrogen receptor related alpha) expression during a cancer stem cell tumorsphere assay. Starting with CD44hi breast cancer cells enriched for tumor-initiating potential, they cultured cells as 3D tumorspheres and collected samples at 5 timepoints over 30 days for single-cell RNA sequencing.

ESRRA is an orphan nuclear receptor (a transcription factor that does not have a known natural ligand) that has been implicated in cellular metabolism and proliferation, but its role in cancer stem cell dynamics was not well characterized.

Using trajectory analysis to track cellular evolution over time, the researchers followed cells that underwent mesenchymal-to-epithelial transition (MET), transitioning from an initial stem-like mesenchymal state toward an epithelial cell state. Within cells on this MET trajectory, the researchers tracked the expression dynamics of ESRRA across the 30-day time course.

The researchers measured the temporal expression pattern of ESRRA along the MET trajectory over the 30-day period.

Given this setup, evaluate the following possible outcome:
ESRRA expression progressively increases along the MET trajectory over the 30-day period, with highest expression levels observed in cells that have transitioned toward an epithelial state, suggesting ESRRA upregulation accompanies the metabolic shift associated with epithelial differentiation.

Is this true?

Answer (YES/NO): NO